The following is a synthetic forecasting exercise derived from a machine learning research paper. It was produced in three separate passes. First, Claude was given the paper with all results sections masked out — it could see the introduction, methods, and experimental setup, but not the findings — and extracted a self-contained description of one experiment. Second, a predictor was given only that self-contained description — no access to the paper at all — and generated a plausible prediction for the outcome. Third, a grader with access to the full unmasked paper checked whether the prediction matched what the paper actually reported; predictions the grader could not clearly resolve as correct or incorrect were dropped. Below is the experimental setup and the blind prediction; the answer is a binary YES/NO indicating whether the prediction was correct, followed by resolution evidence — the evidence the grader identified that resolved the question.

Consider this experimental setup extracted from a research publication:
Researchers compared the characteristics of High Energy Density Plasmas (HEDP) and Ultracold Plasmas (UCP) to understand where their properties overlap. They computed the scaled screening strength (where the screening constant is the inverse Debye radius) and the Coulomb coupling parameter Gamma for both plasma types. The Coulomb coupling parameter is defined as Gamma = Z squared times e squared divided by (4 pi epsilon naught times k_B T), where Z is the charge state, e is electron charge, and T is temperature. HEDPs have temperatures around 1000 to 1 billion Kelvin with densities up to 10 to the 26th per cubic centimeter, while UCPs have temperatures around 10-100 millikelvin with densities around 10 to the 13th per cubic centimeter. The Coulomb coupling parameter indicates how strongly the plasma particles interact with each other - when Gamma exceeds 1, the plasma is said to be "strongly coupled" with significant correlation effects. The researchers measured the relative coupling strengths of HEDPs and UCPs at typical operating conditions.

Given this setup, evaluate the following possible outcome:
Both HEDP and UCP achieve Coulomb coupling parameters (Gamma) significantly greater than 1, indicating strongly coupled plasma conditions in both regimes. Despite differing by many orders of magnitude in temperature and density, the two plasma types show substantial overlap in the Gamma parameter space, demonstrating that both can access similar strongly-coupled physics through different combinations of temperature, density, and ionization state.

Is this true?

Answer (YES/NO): NO